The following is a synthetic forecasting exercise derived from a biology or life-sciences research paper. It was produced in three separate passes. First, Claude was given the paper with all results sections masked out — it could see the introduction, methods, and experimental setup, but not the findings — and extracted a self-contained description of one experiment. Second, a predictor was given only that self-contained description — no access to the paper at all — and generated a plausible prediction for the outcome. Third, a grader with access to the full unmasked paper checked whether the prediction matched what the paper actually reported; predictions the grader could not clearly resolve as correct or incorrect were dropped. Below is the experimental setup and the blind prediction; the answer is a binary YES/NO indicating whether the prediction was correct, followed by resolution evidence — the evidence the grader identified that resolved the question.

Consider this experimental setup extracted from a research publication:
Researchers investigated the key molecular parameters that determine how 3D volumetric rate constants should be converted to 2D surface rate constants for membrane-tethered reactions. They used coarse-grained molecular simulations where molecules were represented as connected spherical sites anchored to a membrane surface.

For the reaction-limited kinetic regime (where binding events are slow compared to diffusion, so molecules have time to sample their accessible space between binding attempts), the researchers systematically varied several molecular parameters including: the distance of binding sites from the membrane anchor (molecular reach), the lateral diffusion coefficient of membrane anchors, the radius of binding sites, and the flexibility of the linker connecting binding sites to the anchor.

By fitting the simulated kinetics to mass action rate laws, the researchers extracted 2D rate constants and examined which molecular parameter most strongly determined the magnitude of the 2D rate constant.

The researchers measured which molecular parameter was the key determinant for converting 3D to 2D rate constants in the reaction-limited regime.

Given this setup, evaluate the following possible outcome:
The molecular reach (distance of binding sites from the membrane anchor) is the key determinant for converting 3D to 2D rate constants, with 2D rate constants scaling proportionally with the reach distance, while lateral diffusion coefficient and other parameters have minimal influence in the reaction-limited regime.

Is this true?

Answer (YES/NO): NO